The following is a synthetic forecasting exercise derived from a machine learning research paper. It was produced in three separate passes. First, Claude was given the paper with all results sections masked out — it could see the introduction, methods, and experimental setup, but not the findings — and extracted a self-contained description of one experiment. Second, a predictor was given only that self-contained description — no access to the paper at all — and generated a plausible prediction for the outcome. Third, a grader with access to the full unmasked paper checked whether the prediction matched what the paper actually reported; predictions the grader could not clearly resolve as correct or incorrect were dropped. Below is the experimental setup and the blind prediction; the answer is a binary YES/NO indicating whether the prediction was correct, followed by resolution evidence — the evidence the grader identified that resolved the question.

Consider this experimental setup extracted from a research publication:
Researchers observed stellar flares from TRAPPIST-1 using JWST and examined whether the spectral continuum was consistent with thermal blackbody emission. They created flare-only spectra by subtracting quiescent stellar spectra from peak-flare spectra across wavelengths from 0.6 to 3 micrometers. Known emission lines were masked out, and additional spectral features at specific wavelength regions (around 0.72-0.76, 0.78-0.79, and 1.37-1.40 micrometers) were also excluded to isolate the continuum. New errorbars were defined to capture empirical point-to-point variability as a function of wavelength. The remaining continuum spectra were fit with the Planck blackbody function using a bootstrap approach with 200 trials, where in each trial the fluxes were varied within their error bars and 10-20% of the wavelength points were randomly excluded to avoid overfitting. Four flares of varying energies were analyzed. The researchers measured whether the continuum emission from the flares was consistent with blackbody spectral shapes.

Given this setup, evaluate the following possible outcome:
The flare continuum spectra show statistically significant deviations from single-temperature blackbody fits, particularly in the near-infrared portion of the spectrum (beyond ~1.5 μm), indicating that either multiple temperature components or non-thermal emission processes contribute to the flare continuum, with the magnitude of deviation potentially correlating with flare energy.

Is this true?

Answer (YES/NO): NO